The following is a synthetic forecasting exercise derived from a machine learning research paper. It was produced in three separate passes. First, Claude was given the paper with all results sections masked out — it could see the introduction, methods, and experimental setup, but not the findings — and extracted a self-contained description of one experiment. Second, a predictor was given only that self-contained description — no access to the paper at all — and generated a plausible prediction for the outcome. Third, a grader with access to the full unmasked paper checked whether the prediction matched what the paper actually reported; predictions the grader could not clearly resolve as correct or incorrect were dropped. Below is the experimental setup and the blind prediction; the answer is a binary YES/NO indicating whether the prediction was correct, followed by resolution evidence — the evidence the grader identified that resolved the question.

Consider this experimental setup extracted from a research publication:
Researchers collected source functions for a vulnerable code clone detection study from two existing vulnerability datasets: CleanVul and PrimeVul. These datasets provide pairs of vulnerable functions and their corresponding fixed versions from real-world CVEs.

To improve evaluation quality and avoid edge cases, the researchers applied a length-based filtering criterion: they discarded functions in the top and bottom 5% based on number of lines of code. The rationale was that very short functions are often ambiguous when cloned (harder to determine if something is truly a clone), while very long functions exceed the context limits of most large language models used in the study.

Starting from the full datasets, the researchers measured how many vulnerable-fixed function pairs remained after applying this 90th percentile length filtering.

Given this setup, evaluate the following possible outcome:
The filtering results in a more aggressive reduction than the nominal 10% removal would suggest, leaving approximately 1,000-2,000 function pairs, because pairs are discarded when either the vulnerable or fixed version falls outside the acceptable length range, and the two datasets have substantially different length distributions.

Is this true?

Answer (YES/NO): NO